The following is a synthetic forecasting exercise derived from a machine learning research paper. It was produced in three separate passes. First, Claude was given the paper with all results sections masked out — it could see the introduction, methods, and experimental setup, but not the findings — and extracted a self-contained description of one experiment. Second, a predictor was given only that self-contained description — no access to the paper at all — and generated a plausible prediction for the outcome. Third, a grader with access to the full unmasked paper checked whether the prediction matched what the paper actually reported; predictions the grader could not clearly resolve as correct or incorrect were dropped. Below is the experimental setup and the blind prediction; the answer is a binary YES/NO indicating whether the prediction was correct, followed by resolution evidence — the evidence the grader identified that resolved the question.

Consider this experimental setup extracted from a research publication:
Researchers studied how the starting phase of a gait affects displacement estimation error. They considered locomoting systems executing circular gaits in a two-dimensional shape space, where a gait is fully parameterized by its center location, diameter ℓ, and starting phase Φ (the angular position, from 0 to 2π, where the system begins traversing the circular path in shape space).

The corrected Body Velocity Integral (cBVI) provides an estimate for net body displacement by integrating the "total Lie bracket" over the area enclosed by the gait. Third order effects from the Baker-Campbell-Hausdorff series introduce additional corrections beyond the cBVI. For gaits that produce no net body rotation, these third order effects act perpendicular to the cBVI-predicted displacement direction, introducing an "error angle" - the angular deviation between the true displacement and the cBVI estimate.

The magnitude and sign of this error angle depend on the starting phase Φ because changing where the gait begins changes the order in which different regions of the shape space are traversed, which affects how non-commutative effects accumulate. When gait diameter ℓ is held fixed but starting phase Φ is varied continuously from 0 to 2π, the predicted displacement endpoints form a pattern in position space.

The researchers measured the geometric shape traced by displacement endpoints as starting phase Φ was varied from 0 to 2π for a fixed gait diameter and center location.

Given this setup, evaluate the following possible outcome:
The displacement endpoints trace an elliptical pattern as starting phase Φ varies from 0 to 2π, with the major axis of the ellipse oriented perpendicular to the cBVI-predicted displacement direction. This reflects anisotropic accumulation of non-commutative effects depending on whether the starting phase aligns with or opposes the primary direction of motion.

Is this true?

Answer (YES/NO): NO